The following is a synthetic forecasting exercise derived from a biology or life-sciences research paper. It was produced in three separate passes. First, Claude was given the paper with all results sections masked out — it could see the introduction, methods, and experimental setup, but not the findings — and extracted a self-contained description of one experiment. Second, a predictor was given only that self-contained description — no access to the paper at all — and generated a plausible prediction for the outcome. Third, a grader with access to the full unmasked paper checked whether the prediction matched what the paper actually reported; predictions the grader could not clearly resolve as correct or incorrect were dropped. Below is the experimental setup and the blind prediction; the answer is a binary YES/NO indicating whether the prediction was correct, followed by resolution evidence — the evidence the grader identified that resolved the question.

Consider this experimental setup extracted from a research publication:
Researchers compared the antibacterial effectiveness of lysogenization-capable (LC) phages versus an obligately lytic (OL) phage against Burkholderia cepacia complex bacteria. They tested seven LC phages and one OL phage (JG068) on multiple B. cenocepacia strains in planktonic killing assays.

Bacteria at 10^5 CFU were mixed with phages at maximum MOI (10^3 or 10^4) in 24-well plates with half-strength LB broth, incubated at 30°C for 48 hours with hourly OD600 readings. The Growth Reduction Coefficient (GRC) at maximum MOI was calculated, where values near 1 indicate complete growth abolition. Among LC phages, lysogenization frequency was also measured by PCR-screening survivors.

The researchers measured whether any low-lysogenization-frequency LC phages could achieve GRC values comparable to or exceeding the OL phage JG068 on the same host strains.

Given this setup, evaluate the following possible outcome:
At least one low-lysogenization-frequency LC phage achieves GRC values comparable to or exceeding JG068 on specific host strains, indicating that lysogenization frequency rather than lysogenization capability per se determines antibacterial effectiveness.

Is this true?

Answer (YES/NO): YES